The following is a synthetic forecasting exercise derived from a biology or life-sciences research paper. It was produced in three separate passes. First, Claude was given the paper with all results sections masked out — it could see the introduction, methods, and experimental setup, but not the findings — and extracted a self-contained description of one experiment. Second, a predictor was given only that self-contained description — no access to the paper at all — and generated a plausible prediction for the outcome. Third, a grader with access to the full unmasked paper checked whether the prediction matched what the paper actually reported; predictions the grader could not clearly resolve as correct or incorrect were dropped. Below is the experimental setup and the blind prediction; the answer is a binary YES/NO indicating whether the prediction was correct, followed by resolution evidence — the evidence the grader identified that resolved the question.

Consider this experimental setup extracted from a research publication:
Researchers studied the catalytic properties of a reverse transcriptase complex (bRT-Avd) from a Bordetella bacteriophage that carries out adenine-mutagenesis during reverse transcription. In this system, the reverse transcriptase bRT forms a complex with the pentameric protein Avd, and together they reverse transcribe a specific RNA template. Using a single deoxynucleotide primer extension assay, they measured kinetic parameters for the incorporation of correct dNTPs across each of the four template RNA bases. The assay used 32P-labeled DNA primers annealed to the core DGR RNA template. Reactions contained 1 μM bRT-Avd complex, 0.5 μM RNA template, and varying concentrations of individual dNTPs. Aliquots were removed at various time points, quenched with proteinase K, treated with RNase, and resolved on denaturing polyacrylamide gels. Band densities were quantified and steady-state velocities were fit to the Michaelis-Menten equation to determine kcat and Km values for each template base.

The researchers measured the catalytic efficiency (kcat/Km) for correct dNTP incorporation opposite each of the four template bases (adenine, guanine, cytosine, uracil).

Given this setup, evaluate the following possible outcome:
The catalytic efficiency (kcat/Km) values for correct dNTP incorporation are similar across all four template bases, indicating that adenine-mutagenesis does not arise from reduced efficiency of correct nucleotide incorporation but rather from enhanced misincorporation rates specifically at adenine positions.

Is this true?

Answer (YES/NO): NO